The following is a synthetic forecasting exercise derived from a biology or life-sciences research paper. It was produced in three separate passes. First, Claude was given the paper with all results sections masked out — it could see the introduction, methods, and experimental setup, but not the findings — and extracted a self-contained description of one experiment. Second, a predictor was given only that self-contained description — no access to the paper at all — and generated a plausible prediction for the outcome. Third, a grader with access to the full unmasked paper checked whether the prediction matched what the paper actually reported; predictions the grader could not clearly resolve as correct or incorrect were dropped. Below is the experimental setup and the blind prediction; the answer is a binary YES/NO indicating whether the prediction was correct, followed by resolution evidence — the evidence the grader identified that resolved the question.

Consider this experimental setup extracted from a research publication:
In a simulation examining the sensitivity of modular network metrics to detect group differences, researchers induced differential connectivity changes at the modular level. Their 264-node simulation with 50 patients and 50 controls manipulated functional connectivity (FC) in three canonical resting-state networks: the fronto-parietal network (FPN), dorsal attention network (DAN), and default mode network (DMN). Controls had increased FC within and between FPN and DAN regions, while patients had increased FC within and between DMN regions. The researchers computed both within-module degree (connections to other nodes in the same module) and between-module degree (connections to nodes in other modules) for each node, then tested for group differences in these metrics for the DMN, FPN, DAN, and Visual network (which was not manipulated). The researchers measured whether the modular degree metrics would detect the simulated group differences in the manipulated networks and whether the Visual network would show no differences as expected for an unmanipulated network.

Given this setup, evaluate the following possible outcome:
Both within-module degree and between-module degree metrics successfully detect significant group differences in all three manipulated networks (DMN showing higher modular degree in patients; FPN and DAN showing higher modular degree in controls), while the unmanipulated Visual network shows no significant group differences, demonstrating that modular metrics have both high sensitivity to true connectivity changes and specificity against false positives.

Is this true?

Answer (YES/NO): YES